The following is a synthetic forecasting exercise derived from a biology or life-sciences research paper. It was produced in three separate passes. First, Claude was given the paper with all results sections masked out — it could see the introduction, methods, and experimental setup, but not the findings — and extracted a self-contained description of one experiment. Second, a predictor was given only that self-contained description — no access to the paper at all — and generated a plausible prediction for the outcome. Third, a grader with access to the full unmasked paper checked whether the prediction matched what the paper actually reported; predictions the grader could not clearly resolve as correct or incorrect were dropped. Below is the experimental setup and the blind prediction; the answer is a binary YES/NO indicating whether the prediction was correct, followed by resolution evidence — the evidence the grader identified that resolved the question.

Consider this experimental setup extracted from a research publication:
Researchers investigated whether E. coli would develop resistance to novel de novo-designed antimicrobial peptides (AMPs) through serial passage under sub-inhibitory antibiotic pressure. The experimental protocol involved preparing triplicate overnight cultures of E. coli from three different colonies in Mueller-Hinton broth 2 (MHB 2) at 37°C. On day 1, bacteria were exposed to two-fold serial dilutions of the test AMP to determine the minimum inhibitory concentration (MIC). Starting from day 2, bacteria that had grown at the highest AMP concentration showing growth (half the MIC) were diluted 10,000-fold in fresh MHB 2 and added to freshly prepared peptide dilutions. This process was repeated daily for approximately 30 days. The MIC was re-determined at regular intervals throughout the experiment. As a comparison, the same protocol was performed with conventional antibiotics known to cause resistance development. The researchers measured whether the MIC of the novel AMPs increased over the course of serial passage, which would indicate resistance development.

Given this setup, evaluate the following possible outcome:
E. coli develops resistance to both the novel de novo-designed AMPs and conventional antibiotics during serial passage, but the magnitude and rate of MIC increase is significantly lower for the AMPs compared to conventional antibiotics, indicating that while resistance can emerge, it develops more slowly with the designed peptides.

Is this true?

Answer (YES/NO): NO